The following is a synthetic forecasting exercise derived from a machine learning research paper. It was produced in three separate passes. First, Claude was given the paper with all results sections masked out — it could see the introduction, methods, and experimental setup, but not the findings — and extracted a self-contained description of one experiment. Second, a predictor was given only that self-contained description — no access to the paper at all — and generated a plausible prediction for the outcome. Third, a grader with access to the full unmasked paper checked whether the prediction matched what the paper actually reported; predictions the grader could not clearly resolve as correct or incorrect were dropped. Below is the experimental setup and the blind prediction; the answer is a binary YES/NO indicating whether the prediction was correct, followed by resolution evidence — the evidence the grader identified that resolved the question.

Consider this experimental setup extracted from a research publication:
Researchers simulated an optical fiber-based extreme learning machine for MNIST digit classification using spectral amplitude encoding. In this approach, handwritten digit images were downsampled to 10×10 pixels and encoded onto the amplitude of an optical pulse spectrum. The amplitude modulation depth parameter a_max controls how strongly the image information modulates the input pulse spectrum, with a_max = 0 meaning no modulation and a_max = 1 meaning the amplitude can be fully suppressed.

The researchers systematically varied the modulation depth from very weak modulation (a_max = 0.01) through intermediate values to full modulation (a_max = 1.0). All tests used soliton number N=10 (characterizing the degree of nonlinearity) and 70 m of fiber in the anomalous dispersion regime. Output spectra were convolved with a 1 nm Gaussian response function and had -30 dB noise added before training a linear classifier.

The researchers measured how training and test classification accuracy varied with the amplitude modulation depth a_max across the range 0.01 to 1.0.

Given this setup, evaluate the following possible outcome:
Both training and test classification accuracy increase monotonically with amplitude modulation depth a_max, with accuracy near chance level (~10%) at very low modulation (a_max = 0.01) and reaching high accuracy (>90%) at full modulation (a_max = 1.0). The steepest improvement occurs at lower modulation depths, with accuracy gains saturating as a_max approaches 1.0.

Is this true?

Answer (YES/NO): NO